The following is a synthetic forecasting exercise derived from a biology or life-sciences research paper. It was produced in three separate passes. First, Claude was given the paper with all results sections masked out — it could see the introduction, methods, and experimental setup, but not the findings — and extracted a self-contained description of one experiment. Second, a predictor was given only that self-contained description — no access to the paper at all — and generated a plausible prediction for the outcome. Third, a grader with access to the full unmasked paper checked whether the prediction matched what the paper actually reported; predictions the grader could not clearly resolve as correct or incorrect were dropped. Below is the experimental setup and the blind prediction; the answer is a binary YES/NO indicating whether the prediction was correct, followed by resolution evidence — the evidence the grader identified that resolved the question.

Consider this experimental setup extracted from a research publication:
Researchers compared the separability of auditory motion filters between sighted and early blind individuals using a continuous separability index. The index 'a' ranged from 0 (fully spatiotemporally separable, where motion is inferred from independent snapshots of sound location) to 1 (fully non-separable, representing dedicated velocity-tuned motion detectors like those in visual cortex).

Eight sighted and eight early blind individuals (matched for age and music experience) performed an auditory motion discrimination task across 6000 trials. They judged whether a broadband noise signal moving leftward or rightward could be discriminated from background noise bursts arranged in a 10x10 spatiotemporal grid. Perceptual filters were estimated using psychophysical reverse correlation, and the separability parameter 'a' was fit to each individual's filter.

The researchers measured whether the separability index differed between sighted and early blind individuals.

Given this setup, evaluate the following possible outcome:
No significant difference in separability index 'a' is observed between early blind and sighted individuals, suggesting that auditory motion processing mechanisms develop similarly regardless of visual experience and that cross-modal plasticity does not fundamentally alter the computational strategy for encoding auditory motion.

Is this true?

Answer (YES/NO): YES